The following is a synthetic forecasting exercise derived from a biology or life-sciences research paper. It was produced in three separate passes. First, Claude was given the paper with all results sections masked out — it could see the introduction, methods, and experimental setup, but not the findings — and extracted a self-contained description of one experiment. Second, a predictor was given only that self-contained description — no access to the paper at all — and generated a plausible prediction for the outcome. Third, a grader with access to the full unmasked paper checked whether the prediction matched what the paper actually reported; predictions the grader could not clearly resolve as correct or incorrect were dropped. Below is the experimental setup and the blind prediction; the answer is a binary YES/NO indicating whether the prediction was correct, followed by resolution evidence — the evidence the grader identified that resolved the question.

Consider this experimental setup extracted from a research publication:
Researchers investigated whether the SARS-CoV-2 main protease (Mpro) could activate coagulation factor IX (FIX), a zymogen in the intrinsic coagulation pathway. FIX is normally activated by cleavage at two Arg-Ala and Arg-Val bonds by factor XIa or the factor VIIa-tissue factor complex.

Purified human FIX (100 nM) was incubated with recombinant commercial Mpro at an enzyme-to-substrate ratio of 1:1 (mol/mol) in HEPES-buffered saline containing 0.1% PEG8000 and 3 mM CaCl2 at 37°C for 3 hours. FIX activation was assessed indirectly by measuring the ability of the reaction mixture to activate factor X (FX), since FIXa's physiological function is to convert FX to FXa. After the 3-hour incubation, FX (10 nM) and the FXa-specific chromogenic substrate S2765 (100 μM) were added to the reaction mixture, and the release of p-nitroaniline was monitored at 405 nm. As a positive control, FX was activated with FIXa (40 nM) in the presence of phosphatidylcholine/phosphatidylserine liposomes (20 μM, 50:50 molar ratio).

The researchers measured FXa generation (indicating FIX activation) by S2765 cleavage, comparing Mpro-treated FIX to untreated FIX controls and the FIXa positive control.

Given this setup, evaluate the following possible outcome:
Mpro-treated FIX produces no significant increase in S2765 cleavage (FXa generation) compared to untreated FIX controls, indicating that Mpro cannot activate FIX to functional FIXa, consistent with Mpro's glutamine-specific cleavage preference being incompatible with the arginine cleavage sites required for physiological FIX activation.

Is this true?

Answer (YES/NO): NO